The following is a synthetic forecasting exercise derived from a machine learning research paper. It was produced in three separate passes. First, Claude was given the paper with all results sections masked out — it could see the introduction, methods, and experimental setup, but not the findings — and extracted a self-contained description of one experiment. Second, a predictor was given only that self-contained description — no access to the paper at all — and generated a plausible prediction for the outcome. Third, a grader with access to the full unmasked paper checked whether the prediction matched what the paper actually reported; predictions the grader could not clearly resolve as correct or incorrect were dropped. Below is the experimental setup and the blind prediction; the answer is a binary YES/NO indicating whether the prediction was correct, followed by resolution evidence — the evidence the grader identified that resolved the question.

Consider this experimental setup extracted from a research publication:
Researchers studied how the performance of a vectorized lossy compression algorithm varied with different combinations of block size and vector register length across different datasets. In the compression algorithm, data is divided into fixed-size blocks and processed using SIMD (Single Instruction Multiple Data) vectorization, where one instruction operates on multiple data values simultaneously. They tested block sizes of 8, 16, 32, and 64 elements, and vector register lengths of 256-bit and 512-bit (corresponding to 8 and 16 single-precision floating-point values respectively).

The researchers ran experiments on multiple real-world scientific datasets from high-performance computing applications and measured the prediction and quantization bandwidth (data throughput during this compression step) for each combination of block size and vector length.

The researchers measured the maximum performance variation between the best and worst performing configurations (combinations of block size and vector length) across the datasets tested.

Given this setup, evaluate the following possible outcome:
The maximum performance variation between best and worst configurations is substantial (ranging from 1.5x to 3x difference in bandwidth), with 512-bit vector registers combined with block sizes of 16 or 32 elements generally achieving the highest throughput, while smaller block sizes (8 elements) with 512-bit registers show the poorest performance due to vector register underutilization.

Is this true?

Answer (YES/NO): NO